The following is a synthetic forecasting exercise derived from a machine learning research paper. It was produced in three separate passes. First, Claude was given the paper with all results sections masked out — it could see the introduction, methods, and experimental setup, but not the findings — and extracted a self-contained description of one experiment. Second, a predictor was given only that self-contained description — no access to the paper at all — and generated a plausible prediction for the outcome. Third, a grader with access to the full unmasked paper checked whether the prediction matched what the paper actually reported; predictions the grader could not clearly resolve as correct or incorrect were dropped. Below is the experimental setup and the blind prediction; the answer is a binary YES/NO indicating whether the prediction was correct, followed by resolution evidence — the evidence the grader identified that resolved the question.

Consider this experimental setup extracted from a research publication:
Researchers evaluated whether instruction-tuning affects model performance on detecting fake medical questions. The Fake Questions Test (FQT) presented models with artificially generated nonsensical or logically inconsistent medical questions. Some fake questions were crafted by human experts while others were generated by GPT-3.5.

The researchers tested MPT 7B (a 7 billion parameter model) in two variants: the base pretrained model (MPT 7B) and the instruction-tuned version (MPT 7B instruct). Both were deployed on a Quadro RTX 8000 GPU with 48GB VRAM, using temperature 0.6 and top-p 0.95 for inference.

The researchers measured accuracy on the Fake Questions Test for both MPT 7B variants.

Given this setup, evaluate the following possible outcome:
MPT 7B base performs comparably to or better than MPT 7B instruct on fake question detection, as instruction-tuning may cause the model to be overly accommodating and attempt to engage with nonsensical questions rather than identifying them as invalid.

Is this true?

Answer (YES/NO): YES